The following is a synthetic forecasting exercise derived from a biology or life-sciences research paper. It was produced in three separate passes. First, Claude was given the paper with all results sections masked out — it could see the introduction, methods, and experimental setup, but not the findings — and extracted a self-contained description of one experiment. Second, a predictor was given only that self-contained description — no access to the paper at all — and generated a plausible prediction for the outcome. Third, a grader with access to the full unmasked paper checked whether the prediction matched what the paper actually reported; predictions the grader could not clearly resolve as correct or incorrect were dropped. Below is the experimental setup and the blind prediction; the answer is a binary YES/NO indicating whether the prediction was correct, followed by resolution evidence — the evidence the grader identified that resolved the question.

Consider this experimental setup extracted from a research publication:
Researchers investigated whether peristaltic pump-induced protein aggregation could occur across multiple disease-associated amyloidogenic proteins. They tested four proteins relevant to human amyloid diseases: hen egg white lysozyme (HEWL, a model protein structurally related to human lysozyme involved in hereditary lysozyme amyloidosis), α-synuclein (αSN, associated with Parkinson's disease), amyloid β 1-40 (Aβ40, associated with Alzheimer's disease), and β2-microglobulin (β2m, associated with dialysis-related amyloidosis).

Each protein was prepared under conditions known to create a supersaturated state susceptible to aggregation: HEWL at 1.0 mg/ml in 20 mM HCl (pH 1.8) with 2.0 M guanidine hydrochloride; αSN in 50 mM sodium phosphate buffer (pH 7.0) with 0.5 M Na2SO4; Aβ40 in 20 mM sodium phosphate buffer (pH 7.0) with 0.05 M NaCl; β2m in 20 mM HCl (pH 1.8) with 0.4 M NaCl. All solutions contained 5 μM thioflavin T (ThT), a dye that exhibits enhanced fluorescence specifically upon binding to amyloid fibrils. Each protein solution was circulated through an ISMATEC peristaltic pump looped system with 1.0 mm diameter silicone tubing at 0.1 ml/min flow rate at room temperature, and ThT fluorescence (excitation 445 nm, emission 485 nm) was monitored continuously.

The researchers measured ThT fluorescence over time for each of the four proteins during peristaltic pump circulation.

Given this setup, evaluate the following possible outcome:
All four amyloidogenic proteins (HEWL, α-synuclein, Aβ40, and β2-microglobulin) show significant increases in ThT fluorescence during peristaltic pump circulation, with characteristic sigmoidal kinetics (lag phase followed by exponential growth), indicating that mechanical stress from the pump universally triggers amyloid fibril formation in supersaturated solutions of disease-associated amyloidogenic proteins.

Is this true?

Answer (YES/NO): NO